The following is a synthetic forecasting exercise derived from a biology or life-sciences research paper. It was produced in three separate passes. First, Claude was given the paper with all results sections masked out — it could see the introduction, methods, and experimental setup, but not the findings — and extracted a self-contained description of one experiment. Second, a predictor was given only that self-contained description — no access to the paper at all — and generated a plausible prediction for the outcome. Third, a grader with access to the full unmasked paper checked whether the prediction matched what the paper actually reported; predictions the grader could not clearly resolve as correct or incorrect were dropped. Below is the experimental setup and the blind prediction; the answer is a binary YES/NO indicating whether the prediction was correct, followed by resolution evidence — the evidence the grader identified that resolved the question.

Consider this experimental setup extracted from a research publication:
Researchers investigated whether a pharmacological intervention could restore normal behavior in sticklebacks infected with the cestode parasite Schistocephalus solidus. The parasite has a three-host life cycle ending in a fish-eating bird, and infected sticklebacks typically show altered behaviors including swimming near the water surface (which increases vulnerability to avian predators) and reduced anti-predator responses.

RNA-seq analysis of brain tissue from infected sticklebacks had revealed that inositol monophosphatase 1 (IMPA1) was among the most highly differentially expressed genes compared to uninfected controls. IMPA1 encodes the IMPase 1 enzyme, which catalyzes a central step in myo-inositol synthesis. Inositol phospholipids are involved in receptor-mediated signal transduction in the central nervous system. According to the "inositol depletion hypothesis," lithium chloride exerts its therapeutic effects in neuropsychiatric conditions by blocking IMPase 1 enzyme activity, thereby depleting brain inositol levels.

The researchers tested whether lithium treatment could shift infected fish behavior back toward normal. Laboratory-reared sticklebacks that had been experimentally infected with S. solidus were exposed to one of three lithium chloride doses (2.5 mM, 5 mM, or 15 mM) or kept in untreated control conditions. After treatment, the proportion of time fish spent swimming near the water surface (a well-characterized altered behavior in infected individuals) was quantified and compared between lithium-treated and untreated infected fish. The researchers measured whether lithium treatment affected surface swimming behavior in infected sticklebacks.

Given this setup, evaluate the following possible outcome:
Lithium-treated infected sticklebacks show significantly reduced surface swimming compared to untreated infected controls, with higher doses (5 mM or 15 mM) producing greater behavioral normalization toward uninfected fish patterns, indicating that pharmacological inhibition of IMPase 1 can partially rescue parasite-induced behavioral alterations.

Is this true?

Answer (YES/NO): NO